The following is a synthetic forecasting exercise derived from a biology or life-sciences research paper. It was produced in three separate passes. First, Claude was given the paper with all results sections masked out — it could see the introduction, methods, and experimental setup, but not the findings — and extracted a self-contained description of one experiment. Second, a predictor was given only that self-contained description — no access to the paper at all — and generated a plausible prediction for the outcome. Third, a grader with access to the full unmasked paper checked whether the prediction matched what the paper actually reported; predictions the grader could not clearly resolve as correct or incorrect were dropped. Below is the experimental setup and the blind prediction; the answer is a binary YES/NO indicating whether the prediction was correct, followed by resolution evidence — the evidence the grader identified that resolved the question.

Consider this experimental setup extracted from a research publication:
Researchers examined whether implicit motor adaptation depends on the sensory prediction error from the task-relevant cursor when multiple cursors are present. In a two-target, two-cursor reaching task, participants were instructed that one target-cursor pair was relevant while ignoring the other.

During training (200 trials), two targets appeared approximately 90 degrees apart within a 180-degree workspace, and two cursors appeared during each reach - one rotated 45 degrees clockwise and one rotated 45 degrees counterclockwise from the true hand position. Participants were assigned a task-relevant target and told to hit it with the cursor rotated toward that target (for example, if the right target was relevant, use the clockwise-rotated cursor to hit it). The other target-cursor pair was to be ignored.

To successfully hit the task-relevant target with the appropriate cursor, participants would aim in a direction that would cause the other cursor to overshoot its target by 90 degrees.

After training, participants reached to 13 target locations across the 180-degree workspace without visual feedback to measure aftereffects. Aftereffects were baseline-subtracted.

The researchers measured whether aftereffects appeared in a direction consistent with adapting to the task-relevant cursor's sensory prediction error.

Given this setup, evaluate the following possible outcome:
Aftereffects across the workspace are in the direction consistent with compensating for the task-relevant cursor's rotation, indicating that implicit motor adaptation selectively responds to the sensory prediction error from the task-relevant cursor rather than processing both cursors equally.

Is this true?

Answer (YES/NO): NO